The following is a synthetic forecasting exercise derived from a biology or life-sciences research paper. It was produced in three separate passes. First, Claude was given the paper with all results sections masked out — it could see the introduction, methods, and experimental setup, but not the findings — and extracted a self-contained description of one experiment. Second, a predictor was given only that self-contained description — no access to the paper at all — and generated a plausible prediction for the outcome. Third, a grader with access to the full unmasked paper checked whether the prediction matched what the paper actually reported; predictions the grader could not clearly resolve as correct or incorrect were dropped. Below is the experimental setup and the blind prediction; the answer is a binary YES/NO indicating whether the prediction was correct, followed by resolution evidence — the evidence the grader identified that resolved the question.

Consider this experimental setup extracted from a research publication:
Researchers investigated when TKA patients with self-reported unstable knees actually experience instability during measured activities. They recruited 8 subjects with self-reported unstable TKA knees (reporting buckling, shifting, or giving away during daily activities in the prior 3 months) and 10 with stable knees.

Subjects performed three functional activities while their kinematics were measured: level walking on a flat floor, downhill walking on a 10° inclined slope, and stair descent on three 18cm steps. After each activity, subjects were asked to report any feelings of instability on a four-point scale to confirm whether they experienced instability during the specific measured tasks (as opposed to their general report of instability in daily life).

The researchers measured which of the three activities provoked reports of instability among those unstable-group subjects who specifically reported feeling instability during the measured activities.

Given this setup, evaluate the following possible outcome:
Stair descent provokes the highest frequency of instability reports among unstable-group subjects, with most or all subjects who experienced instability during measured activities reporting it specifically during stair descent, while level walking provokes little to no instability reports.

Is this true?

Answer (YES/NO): NO